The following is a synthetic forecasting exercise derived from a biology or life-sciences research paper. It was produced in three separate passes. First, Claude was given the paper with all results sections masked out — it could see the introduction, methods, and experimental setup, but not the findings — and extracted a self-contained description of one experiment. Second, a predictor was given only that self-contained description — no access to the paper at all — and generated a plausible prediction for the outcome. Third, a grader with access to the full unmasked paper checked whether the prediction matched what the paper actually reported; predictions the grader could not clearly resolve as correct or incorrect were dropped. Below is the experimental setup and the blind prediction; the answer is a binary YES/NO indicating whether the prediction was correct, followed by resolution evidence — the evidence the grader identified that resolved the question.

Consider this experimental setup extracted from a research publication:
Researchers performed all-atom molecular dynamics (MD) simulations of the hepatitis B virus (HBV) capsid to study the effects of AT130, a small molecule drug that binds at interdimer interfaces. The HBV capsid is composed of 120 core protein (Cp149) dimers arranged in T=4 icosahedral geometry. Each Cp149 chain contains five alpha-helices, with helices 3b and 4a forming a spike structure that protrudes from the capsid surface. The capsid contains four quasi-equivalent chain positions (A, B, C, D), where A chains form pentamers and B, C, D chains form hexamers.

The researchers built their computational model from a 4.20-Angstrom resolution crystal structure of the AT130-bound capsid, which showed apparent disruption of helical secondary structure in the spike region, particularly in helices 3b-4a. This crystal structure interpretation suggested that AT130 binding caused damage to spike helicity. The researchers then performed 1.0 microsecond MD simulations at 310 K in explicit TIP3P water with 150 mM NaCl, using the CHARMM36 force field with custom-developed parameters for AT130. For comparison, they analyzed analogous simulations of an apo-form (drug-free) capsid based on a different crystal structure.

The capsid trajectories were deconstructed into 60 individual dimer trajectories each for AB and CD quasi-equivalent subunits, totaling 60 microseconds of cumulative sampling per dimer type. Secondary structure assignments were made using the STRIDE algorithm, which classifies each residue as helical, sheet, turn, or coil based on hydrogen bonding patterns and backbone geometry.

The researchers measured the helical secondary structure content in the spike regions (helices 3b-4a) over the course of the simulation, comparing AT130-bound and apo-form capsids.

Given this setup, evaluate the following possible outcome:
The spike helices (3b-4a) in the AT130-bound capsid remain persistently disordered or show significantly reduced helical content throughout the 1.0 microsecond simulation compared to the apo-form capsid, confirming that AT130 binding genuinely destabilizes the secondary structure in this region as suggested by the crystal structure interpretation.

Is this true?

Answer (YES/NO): NO